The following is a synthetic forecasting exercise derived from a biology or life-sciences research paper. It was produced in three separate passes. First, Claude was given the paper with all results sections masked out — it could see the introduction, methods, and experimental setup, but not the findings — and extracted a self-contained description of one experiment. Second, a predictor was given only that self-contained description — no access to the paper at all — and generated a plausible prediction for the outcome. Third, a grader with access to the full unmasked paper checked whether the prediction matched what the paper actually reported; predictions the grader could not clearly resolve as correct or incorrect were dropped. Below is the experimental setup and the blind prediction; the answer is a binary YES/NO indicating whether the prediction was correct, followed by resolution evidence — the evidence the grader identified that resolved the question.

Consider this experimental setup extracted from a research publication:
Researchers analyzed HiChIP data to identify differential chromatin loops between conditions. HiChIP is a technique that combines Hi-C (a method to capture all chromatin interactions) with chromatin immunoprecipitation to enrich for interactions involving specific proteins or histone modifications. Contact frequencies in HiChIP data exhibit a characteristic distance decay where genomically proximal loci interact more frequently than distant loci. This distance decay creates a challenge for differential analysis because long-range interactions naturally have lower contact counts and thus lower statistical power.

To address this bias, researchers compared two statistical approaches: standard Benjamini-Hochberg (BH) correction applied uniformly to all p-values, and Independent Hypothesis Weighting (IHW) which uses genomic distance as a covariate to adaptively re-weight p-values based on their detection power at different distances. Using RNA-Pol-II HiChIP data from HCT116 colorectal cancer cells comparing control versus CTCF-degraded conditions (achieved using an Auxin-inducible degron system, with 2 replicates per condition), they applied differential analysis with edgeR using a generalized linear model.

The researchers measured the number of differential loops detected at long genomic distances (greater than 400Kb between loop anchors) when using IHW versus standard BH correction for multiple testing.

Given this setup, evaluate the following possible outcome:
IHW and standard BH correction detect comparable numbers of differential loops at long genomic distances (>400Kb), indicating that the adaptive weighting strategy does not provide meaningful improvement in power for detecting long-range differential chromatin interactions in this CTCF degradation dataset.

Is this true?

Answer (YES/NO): NO